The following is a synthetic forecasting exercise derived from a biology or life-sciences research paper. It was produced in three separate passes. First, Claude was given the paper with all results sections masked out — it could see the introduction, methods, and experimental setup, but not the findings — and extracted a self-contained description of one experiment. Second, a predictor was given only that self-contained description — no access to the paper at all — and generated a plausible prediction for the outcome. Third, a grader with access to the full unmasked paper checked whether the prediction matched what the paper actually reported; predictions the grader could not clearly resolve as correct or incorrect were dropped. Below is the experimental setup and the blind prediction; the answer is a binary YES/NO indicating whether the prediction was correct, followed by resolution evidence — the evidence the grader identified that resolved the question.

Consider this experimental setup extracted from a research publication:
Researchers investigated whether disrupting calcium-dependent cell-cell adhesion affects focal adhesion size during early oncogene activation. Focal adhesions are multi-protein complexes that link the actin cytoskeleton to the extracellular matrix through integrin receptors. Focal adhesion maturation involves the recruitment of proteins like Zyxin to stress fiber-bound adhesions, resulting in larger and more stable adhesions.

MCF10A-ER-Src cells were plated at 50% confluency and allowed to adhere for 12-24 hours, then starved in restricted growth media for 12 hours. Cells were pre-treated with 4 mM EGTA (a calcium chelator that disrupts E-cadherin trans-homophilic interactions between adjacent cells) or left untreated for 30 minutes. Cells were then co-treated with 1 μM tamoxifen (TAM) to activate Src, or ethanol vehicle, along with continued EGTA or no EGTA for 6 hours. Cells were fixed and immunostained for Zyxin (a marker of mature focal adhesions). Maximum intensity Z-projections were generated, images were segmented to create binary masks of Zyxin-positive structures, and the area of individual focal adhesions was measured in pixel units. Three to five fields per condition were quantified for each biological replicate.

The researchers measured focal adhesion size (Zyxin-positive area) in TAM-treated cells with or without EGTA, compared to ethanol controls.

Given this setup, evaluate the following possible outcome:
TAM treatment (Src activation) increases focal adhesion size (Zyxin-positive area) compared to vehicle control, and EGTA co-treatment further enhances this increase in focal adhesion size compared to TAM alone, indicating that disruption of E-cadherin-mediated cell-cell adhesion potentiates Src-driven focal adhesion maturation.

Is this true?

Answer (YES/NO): NO